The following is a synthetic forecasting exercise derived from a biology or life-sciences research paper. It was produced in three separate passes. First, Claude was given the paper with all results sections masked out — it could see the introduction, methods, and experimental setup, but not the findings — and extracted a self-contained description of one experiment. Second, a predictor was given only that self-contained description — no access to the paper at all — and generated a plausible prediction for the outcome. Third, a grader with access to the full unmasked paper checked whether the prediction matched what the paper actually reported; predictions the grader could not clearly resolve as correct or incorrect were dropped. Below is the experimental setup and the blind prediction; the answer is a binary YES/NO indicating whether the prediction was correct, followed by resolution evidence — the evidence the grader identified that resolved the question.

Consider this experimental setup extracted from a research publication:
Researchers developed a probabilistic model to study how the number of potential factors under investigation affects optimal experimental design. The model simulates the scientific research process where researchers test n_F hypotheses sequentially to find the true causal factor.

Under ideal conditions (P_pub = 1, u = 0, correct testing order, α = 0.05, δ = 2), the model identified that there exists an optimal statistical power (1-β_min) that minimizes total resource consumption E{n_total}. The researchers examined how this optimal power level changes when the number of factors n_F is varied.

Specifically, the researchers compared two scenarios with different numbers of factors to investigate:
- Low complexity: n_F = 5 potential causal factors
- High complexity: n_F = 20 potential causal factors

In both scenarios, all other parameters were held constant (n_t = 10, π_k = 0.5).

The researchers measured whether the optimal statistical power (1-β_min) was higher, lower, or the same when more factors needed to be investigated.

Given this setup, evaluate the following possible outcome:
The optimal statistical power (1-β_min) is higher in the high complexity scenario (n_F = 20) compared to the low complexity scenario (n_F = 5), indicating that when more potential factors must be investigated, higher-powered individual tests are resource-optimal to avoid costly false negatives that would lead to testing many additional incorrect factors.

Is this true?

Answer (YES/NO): YES